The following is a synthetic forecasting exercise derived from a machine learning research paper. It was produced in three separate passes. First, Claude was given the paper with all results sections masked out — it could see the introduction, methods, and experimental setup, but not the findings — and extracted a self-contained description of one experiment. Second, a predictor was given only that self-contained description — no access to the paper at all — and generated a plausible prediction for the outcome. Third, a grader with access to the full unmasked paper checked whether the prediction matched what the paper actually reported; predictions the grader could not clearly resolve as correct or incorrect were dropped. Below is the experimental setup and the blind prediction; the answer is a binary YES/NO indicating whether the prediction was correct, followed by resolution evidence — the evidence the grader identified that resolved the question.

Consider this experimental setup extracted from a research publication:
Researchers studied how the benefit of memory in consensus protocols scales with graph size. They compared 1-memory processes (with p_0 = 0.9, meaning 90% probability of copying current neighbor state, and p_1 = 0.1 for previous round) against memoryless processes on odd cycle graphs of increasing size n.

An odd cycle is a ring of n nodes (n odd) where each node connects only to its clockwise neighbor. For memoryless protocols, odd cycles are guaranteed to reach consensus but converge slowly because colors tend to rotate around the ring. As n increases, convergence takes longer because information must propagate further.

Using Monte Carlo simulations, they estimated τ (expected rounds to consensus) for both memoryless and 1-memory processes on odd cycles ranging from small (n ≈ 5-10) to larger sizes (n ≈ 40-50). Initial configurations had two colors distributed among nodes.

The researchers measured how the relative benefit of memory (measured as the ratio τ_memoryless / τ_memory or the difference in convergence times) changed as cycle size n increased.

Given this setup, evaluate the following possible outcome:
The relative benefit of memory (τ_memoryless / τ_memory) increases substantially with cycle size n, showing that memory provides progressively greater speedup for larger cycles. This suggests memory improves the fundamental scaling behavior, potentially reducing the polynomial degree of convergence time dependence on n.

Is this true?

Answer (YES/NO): NO